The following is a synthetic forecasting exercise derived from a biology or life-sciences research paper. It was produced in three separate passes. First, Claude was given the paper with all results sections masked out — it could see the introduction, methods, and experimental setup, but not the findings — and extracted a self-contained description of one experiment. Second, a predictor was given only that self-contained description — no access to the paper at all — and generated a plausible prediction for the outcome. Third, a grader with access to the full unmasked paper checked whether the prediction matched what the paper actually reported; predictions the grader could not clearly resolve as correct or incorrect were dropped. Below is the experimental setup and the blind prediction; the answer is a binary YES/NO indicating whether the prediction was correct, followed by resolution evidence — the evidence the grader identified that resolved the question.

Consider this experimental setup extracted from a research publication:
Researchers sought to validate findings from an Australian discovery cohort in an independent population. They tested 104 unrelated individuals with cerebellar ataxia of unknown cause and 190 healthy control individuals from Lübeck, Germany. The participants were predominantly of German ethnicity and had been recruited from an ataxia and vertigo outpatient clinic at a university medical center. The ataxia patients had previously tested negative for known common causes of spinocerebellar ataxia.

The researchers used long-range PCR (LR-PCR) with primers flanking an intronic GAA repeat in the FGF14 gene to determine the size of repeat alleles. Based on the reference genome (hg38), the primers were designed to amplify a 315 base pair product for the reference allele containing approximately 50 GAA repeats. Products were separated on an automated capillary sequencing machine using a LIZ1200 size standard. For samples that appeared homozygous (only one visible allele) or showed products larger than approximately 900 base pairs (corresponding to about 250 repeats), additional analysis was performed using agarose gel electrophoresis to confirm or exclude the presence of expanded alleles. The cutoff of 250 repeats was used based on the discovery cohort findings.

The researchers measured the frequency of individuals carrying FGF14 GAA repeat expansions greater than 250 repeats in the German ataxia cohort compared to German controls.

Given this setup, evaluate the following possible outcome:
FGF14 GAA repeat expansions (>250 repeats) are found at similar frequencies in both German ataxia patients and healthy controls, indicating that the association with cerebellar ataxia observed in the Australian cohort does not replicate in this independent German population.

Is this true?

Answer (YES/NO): NO